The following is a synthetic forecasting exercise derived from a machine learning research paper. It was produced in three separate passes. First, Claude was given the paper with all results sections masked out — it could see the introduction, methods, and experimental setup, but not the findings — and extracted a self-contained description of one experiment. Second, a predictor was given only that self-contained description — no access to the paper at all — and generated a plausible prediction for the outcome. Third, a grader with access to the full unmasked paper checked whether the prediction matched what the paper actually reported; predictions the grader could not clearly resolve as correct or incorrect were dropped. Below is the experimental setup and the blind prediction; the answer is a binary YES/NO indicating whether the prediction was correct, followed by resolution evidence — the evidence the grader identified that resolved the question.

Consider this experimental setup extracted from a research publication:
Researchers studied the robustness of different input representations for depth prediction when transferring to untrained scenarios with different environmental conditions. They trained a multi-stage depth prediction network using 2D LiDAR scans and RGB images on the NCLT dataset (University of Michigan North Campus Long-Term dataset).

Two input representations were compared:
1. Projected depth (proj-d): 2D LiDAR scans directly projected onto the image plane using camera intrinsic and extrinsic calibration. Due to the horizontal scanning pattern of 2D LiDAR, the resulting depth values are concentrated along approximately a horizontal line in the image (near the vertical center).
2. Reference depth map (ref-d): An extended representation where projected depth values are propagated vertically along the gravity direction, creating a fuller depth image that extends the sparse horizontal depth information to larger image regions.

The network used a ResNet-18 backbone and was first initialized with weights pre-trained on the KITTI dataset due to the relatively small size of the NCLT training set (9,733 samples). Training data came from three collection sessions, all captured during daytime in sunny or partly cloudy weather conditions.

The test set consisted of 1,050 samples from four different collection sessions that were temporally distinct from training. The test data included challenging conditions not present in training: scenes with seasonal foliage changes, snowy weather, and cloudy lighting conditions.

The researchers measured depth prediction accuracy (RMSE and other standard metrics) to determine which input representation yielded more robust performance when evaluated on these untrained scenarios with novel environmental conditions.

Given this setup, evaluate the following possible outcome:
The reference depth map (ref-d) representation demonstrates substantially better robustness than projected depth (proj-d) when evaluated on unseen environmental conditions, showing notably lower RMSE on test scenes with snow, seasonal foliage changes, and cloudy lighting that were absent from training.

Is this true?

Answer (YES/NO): YES